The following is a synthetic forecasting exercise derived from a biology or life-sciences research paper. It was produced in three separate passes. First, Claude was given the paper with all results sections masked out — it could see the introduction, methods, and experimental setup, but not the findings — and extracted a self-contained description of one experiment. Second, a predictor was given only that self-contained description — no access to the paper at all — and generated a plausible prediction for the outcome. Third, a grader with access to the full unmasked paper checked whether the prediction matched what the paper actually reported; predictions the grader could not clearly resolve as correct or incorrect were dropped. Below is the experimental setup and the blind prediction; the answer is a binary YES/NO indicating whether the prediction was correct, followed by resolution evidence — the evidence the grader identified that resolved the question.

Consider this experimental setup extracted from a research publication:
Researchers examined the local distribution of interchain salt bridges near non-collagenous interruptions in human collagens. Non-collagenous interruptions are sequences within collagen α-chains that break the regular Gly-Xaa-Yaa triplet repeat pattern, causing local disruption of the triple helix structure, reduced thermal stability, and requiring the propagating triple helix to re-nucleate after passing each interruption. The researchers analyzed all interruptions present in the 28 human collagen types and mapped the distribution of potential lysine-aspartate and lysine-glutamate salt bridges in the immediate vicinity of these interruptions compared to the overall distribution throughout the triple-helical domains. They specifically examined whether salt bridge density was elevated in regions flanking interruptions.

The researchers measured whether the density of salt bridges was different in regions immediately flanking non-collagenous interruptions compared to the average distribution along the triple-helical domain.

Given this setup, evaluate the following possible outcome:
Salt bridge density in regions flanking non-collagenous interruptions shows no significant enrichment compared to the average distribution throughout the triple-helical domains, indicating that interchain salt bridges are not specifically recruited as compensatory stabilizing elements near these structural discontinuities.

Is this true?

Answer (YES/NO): NO